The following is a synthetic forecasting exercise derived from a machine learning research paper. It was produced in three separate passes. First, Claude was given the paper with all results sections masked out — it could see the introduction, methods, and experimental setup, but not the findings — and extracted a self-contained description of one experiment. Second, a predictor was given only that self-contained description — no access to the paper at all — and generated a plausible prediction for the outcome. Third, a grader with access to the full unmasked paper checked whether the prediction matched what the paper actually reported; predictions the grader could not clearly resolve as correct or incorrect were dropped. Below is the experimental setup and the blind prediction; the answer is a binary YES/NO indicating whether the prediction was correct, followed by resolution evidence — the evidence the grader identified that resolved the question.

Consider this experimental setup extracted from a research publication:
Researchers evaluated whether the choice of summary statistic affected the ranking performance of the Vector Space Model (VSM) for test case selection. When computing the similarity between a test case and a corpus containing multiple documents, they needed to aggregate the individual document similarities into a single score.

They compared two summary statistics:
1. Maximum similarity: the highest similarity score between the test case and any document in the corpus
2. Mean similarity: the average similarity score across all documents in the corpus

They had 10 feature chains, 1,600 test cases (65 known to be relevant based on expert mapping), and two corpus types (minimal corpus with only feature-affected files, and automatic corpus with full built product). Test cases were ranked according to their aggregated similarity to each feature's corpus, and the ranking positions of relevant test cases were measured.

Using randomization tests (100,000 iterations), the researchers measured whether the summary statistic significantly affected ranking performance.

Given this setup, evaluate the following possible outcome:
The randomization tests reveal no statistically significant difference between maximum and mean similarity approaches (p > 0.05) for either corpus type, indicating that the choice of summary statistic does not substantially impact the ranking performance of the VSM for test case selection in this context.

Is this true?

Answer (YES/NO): YES